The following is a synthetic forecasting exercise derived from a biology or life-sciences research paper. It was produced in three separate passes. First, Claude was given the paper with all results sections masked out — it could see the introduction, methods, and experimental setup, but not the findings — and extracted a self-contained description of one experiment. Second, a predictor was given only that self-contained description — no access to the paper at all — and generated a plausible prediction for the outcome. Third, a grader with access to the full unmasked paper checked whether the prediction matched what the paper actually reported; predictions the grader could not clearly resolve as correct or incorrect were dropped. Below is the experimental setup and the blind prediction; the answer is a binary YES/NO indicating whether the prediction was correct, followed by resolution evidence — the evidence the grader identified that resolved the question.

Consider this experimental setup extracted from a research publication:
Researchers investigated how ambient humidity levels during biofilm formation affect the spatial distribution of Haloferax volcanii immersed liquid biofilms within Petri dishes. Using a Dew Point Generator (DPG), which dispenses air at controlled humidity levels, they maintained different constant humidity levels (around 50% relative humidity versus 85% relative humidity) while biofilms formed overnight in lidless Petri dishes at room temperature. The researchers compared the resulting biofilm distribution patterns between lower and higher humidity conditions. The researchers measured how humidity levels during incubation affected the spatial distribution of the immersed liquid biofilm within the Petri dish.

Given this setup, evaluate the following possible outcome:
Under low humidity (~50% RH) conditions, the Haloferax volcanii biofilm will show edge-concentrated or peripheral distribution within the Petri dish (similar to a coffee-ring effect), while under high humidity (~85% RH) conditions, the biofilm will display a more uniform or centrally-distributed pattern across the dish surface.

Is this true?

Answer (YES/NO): YES